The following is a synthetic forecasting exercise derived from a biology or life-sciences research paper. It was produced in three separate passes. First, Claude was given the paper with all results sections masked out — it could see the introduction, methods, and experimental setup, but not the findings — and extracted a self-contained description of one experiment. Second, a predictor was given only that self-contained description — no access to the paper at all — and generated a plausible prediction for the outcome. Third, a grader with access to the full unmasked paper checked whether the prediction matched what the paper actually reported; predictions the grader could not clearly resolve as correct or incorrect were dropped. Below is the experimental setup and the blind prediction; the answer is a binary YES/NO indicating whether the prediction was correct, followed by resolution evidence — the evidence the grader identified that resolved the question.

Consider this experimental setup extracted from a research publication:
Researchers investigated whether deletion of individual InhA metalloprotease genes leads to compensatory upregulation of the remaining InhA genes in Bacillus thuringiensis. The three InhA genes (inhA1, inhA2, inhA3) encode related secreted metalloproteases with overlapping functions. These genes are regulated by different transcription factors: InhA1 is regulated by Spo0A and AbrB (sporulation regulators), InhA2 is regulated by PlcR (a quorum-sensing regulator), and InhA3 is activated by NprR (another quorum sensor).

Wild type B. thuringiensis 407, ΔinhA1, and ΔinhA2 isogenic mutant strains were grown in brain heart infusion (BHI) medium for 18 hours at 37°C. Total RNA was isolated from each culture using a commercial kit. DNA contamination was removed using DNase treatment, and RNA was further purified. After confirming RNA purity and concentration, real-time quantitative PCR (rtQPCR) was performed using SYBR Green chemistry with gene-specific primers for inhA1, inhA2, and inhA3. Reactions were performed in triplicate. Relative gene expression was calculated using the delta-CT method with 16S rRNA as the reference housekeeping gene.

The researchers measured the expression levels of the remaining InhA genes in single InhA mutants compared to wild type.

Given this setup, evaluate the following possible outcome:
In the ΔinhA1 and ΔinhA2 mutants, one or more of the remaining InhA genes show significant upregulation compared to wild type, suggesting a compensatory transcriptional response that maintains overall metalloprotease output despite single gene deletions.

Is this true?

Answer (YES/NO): NO